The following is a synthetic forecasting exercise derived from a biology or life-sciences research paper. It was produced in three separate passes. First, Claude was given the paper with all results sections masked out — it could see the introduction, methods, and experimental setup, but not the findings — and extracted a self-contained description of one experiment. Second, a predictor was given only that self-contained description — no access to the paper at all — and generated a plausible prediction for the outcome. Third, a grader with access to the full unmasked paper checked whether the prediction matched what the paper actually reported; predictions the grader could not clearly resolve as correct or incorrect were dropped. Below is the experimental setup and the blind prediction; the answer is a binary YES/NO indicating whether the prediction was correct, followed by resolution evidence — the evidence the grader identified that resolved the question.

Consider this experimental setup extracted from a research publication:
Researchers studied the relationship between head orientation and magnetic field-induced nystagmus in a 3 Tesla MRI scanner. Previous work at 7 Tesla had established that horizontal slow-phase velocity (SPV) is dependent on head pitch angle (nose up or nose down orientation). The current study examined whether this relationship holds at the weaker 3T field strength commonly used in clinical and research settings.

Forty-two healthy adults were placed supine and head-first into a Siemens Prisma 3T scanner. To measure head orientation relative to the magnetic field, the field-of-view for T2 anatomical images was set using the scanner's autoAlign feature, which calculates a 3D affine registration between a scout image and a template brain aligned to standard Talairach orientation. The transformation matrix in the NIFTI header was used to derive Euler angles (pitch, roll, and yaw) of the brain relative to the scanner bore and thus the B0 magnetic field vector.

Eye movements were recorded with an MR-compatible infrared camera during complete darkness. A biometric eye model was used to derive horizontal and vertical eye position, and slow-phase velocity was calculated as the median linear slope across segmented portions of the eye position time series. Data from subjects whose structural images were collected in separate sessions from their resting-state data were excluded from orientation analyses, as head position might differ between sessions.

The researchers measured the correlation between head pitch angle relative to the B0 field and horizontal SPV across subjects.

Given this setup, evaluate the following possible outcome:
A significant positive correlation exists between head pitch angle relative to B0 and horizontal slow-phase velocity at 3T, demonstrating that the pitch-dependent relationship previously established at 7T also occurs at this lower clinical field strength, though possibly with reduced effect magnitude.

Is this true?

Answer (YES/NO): NO